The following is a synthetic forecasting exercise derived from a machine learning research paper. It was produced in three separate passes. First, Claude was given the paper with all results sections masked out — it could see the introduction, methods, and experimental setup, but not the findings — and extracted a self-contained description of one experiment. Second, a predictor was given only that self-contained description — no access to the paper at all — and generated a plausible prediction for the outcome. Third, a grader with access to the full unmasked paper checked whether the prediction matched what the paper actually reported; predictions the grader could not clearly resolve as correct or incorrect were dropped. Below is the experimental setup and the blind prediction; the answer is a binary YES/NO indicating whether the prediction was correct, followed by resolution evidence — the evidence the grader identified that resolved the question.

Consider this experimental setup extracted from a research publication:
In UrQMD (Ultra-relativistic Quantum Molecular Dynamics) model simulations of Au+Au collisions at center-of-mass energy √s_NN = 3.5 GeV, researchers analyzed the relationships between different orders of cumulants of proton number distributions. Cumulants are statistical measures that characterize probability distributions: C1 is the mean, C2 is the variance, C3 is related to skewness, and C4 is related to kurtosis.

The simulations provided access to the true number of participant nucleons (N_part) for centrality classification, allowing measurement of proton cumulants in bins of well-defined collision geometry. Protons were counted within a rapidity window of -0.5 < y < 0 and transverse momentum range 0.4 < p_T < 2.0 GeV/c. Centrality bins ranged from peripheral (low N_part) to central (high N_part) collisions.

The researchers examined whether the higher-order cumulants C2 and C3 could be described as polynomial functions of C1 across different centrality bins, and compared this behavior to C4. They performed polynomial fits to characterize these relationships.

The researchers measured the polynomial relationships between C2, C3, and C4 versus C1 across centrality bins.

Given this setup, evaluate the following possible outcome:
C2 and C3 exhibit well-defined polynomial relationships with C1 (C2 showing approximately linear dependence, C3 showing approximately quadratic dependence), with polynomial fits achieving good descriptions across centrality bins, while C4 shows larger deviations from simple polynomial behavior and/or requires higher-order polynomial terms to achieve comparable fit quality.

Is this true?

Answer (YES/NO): NO